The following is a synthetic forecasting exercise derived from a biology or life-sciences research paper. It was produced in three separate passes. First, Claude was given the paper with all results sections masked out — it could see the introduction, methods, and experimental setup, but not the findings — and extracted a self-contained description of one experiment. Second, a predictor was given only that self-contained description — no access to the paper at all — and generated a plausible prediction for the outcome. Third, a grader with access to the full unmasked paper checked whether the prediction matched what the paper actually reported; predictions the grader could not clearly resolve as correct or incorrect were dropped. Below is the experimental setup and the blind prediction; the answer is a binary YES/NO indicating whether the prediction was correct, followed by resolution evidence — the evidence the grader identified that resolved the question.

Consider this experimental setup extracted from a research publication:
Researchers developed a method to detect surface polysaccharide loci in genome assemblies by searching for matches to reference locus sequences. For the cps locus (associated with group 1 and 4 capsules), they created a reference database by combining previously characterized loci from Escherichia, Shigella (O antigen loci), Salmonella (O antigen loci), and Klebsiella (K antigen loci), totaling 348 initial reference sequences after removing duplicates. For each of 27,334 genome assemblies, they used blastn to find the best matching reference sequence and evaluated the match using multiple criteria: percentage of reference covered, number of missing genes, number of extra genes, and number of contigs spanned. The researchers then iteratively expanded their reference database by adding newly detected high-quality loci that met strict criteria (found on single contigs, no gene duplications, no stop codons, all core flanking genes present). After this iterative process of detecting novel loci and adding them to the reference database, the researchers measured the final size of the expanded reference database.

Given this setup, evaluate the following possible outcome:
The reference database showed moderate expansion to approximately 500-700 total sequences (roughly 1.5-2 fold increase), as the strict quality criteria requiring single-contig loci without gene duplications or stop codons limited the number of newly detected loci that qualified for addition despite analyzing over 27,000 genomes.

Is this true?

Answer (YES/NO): NO